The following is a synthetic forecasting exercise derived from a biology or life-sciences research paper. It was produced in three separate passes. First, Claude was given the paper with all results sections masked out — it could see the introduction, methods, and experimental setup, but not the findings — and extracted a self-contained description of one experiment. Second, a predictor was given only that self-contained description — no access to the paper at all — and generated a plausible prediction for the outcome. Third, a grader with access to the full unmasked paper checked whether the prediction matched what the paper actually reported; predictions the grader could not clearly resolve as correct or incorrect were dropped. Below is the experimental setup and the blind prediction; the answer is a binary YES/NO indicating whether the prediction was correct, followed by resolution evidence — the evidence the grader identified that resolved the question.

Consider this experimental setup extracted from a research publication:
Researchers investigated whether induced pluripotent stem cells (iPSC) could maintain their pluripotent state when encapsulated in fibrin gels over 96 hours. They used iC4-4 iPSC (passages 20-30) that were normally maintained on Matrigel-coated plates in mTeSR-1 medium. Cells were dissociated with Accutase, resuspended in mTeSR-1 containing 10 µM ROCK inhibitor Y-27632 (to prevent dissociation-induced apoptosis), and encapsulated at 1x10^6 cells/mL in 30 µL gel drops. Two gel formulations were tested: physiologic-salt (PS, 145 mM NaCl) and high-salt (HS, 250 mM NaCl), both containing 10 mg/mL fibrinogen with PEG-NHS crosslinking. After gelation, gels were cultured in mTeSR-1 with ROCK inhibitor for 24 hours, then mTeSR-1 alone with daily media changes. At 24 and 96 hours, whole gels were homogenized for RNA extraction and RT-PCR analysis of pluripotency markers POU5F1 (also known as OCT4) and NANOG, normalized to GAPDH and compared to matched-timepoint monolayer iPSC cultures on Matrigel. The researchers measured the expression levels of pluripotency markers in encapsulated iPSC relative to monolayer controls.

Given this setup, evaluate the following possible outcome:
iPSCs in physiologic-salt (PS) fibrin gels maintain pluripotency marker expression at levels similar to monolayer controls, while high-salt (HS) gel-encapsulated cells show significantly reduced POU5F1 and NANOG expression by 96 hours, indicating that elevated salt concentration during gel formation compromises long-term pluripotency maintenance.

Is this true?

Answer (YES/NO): NO